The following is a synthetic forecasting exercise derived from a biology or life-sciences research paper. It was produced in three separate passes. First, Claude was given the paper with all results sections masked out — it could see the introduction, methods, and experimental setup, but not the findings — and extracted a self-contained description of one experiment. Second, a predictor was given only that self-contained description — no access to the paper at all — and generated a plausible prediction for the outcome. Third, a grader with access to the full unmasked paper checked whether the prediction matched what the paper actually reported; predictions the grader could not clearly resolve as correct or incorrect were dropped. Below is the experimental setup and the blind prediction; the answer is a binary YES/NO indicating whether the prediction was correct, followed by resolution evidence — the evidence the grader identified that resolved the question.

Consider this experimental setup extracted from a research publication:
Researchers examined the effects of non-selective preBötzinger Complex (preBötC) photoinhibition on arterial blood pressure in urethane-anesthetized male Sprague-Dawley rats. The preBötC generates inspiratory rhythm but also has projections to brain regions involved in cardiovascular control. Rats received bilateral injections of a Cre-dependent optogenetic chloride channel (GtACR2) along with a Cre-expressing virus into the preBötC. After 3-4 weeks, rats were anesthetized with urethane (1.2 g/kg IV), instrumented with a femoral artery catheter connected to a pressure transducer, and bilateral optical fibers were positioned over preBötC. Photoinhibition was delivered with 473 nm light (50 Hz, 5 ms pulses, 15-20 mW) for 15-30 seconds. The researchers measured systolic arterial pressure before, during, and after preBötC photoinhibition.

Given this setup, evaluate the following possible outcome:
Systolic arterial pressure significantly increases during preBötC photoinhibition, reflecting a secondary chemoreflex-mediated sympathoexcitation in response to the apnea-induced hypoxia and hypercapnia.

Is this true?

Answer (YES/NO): NO